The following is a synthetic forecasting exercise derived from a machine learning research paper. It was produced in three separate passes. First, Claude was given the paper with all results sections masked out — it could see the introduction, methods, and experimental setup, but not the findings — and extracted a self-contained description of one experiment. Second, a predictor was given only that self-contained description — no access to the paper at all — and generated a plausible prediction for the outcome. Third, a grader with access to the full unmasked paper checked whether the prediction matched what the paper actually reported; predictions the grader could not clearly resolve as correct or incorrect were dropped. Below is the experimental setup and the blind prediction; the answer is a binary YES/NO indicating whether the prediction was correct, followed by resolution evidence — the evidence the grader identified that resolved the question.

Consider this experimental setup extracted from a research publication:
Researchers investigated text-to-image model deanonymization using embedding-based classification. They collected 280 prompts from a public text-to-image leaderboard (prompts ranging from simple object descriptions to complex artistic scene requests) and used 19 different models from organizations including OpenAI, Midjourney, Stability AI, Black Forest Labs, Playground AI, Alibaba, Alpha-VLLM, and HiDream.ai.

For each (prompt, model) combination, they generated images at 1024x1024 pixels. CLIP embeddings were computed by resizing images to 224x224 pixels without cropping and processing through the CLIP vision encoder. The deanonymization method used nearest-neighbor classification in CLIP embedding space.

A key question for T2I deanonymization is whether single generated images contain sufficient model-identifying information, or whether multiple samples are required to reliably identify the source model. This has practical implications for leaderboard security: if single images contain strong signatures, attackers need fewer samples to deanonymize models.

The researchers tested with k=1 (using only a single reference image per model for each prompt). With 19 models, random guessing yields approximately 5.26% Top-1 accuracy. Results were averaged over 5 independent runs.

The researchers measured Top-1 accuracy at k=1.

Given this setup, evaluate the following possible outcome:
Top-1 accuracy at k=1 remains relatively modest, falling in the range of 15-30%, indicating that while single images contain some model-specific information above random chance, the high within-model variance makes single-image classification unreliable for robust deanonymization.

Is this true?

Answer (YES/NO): NO